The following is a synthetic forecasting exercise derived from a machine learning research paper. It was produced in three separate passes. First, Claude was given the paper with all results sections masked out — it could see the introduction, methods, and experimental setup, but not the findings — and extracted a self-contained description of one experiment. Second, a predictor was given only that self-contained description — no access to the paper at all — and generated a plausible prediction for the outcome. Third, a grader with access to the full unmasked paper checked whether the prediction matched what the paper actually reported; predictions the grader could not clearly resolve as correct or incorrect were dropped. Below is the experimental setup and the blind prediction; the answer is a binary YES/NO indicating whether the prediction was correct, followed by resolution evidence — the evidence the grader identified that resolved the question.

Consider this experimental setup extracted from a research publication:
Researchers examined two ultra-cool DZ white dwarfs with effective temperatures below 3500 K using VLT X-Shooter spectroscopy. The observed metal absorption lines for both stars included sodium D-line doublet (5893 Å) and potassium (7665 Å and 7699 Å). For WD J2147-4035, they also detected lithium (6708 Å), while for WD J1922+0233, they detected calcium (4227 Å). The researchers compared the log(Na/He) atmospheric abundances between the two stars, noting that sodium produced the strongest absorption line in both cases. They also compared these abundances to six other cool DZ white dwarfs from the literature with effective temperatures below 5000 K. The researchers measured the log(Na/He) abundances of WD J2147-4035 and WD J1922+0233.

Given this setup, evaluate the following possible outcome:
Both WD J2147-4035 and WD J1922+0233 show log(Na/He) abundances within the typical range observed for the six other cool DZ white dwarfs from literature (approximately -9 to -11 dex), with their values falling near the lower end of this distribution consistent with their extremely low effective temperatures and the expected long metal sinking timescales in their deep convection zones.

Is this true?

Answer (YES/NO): NO